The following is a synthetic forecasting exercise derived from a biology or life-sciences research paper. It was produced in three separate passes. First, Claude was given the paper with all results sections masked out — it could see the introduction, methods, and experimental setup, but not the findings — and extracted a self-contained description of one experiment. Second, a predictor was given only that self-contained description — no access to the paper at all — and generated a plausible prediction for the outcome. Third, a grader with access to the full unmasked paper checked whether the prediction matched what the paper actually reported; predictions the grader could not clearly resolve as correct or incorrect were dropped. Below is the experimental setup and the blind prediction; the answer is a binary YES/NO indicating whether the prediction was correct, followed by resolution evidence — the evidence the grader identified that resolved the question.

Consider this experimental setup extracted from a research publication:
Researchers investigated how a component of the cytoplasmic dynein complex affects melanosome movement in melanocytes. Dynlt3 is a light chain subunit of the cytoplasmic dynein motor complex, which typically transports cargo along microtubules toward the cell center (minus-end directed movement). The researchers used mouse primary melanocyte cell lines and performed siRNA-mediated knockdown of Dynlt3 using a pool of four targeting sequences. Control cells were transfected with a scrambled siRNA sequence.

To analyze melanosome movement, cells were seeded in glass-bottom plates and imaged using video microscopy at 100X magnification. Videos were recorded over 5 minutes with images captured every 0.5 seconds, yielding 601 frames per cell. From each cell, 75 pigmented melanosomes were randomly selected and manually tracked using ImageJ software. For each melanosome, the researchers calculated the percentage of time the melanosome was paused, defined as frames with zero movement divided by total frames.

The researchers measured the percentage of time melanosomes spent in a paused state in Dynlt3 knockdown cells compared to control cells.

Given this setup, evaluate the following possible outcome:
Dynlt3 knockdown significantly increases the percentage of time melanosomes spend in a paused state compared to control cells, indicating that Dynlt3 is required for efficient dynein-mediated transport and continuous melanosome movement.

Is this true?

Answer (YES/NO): NO